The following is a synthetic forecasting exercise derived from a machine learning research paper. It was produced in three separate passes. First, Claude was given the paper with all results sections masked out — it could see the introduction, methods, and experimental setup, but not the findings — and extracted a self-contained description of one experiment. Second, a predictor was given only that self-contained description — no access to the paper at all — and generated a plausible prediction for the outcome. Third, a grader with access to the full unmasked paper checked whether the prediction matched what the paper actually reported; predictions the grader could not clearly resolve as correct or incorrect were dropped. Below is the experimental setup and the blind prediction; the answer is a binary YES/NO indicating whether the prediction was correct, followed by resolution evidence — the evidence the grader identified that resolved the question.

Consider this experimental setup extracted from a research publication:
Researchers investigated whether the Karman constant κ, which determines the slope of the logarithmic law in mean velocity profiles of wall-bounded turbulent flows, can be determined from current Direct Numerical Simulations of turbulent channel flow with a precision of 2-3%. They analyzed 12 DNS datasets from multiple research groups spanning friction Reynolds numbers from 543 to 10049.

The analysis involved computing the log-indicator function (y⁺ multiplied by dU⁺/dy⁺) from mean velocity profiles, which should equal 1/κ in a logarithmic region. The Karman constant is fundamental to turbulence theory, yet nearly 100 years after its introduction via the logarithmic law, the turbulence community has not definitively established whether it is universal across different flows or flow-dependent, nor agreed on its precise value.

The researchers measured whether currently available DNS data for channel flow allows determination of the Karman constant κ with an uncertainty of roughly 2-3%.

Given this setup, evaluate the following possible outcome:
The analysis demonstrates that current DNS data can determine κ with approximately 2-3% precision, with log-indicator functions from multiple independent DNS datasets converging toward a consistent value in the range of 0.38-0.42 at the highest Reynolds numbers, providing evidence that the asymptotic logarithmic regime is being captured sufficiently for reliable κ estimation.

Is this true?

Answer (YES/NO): NO